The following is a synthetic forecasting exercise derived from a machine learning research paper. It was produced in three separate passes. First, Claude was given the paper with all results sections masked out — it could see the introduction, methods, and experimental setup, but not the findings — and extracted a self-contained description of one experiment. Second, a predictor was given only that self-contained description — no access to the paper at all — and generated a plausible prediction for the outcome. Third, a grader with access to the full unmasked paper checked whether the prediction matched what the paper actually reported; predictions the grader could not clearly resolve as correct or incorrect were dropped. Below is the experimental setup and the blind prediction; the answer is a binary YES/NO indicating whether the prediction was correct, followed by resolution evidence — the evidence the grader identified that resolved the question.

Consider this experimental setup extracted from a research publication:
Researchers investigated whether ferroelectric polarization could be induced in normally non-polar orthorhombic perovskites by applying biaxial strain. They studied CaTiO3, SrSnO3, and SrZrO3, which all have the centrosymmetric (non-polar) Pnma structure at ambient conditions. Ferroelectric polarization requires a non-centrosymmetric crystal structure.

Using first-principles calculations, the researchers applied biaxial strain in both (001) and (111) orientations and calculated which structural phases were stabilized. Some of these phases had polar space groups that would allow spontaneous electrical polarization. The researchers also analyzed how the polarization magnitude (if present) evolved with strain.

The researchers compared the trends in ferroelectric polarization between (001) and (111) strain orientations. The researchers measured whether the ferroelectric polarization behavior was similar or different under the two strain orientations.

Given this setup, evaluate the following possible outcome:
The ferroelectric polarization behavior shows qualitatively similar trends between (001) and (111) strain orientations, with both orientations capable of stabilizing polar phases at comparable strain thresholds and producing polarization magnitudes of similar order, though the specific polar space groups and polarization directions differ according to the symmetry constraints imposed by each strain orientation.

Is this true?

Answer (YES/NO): NO